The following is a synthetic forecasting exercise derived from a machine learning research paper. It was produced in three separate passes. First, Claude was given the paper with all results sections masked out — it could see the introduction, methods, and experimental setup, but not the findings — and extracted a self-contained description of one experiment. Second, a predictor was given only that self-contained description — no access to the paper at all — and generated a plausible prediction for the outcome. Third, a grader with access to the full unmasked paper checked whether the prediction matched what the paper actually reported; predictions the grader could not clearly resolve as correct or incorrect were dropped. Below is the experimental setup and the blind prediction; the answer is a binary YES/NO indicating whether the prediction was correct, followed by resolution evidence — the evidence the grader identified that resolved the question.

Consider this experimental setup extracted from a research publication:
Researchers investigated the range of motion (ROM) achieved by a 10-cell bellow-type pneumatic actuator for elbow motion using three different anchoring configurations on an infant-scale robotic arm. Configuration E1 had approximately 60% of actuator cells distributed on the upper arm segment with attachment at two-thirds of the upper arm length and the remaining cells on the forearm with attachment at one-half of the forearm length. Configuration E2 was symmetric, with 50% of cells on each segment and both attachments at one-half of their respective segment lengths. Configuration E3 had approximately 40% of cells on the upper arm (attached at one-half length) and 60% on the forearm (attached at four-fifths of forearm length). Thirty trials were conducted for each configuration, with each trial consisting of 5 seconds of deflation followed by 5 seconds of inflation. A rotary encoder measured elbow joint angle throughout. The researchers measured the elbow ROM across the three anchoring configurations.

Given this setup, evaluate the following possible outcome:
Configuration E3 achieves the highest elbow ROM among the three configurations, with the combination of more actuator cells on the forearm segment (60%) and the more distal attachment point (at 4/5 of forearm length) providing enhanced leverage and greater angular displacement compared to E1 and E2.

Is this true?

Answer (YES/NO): NO